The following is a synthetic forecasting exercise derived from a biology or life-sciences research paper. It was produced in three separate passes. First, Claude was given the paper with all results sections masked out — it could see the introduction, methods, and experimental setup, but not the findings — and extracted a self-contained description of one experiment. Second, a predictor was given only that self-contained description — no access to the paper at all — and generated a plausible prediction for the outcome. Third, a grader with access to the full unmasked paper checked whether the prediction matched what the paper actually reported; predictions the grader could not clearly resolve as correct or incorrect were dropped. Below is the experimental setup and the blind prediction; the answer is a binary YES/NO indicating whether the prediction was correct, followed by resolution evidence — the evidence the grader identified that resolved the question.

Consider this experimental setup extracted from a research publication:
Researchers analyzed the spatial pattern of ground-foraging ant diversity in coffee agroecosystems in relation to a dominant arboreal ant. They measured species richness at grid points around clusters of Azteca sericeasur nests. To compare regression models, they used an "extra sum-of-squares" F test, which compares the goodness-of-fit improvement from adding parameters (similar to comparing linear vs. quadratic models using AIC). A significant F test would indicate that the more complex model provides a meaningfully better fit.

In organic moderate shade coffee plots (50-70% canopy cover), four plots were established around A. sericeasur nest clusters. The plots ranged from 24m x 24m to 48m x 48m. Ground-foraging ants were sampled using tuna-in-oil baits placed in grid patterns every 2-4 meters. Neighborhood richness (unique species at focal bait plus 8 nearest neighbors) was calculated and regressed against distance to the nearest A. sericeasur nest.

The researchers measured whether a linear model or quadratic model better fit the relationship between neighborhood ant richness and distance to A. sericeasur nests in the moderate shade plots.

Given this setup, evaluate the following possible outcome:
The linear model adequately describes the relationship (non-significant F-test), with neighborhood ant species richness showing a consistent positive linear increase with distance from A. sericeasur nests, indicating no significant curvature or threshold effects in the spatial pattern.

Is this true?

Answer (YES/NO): NO